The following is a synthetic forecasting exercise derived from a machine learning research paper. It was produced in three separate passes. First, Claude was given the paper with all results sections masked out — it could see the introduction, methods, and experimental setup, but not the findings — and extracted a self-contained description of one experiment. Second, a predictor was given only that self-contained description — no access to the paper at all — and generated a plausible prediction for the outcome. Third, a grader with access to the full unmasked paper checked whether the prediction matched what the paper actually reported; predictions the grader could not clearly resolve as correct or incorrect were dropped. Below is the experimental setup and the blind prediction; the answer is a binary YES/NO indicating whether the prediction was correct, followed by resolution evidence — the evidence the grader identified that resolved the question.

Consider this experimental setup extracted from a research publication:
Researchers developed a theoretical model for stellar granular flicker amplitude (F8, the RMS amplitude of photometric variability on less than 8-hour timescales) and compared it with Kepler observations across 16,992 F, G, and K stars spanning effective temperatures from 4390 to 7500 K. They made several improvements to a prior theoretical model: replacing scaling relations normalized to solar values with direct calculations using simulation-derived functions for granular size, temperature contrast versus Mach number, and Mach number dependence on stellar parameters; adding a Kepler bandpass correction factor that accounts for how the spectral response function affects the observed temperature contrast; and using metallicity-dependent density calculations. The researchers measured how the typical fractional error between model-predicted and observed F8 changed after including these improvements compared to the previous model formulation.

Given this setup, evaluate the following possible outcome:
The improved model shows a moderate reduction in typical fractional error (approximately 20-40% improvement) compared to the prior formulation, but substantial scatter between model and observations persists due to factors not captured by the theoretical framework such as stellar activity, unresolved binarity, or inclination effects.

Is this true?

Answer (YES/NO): NO